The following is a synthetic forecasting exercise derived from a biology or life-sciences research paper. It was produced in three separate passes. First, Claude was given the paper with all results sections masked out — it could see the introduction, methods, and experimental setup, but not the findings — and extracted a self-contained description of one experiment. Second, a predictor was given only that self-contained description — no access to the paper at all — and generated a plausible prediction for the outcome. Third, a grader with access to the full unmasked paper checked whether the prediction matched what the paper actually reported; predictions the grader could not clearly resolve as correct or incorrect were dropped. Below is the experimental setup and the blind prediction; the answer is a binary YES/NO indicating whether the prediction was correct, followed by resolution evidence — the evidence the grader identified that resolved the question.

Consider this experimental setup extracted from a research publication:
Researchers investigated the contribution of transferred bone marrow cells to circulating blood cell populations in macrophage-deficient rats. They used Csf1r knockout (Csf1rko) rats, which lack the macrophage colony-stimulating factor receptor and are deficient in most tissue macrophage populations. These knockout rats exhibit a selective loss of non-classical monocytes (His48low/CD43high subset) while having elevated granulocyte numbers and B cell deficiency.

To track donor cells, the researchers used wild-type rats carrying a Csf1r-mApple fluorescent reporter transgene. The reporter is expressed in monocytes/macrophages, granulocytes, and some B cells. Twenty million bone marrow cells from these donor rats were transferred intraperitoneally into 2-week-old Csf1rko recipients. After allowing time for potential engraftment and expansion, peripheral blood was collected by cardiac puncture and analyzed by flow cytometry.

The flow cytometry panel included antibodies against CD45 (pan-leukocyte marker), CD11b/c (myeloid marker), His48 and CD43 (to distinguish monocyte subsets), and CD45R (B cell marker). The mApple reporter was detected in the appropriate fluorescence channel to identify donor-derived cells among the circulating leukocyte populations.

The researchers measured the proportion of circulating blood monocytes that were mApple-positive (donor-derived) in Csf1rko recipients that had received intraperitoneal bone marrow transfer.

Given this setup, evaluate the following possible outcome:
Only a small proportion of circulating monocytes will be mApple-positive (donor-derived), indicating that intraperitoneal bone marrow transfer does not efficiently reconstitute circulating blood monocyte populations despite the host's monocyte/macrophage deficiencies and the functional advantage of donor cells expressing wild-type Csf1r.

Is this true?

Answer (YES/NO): YES